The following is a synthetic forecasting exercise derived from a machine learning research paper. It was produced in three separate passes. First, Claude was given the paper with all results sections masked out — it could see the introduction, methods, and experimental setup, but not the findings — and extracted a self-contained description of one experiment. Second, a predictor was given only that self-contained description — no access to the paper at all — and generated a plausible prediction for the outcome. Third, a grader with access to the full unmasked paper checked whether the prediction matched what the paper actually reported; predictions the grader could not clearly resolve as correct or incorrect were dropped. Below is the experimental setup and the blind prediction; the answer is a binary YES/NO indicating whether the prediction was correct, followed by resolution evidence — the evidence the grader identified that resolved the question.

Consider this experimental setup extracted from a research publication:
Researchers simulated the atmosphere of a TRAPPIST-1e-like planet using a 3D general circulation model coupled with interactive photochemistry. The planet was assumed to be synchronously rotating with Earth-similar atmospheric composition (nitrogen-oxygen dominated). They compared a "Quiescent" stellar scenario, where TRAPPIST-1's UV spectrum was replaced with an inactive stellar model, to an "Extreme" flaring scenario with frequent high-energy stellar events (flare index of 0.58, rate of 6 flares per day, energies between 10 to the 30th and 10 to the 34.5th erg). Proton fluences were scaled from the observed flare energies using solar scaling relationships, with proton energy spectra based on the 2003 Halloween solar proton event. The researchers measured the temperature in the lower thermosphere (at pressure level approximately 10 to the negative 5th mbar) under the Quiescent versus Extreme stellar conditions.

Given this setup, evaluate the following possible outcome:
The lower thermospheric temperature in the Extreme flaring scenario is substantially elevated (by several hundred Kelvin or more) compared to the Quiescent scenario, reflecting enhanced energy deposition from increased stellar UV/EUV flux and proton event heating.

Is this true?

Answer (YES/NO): NO